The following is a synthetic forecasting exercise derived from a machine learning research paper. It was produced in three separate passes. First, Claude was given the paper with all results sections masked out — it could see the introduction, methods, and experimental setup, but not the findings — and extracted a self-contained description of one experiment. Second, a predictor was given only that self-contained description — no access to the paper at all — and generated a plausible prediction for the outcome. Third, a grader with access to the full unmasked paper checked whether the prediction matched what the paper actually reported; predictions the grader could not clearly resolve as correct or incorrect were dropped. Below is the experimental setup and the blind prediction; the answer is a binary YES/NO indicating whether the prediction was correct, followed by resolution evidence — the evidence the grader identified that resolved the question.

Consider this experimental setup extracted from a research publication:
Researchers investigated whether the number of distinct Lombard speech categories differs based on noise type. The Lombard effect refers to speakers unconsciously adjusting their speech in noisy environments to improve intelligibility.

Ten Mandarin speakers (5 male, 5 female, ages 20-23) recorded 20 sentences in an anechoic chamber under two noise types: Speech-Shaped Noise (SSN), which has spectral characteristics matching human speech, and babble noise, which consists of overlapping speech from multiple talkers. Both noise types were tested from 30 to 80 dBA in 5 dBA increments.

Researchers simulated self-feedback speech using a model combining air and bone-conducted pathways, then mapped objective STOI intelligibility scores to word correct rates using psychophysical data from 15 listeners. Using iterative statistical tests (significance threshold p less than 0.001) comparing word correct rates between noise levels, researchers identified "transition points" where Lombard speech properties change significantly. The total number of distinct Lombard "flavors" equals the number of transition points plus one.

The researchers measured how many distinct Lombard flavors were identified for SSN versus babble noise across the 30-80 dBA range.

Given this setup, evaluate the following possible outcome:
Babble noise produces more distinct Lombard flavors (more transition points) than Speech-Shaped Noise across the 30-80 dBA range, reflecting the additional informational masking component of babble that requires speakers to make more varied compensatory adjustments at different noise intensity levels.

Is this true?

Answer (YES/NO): NO